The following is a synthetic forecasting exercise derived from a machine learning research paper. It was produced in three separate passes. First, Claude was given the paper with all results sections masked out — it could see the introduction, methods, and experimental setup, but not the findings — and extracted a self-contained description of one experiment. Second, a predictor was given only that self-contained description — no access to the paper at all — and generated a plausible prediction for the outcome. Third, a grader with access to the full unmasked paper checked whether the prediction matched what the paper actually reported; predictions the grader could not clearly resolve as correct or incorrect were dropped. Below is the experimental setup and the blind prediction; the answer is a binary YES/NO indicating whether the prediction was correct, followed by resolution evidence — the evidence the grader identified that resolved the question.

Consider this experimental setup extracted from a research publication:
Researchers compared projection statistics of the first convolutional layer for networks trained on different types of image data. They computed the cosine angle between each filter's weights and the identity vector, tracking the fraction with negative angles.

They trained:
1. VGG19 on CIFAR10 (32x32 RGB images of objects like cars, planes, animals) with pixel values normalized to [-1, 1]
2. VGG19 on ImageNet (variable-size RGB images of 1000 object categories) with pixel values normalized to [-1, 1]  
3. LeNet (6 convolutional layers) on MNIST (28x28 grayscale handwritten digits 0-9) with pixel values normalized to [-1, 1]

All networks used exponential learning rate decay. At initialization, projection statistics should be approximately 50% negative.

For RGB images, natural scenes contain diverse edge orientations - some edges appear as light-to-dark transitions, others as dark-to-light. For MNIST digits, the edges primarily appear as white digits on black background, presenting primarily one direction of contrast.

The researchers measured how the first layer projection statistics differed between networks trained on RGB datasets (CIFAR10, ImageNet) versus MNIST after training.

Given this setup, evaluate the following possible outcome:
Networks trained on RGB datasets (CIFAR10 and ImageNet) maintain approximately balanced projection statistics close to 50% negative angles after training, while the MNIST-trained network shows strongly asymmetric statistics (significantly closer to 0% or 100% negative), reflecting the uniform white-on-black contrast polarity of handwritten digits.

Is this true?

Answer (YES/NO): YES